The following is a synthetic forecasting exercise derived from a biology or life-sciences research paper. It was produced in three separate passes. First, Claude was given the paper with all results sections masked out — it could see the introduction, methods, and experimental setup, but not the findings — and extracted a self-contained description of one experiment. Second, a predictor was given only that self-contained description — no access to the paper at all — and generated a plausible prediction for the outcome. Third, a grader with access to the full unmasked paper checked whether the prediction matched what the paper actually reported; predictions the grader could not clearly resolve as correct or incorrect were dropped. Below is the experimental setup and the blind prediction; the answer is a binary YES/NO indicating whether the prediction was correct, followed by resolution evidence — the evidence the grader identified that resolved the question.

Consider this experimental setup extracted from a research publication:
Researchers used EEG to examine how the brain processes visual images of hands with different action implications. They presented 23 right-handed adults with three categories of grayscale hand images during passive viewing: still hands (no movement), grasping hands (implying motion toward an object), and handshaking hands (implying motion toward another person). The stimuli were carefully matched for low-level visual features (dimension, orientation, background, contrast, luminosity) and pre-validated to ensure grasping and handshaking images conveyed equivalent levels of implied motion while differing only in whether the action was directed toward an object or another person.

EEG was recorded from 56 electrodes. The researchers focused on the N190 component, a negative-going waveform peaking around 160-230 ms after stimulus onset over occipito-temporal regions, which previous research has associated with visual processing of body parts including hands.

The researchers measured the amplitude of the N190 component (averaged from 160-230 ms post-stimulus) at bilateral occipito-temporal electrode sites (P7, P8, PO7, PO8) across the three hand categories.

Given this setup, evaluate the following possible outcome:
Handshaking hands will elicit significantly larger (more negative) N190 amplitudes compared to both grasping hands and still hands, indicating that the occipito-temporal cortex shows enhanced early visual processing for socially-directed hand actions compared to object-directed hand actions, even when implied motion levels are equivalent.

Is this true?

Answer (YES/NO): NO